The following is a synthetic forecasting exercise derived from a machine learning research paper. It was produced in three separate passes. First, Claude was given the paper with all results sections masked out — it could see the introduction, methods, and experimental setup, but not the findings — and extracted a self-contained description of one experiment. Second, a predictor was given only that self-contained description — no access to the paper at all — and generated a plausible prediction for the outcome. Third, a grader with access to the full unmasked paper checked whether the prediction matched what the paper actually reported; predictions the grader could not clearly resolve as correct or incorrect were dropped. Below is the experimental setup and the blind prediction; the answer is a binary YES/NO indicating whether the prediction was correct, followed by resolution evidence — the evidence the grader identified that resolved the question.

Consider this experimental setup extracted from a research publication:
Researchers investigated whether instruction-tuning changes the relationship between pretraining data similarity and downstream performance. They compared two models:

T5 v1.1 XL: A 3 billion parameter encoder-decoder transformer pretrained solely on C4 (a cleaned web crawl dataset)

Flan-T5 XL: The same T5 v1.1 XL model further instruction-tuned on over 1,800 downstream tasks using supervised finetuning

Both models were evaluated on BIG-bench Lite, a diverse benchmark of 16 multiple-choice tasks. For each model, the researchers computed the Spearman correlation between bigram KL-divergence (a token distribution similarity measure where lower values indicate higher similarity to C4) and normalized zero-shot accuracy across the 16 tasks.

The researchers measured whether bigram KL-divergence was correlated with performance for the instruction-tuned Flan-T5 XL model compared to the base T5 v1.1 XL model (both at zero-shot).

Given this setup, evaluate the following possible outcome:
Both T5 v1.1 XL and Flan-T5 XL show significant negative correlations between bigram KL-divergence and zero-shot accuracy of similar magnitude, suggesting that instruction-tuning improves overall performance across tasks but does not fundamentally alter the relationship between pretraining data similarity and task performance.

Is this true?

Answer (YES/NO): NO